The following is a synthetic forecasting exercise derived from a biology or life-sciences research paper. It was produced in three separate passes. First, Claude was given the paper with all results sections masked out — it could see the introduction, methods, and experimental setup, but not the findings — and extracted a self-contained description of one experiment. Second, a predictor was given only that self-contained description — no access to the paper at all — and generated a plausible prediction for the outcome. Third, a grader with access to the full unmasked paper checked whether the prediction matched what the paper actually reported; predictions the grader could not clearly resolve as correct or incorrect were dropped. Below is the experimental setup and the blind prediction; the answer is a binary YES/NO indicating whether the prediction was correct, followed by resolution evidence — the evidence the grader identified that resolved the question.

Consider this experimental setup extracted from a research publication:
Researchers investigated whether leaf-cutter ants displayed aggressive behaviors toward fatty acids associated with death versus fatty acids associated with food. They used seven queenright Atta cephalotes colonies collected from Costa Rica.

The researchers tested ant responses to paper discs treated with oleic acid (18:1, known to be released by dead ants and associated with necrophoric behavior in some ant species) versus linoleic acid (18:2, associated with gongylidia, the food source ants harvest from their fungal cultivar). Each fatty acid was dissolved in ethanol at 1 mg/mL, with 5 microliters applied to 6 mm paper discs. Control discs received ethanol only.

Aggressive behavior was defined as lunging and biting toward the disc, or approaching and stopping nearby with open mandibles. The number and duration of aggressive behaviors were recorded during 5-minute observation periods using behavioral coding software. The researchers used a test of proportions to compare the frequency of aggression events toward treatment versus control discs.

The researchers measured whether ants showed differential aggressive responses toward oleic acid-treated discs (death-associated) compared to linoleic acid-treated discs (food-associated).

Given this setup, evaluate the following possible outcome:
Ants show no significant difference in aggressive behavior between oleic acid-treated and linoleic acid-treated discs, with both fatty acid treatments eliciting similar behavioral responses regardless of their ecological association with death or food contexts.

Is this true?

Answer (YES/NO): YES